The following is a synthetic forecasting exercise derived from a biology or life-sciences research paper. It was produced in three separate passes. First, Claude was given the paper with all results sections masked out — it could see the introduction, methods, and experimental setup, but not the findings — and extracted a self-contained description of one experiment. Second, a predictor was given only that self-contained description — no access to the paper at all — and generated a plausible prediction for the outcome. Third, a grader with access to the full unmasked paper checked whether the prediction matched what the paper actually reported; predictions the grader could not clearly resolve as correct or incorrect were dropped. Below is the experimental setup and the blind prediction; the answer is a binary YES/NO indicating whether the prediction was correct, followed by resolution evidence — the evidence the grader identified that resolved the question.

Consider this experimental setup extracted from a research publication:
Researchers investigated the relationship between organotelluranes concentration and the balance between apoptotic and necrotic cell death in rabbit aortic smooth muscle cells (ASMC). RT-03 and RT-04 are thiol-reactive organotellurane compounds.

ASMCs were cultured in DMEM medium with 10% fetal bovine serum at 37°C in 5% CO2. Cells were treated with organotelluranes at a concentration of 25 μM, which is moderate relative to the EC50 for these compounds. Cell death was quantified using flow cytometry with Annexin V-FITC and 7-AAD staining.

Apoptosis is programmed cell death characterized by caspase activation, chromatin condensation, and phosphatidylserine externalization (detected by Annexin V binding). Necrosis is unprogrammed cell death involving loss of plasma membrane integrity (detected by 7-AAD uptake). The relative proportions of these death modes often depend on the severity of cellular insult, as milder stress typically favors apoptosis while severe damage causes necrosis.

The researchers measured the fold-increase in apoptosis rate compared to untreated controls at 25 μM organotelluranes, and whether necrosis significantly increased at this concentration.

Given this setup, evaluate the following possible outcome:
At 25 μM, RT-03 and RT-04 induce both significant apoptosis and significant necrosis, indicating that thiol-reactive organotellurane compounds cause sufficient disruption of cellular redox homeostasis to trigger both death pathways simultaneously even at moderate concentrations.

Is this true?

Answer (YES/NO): NO